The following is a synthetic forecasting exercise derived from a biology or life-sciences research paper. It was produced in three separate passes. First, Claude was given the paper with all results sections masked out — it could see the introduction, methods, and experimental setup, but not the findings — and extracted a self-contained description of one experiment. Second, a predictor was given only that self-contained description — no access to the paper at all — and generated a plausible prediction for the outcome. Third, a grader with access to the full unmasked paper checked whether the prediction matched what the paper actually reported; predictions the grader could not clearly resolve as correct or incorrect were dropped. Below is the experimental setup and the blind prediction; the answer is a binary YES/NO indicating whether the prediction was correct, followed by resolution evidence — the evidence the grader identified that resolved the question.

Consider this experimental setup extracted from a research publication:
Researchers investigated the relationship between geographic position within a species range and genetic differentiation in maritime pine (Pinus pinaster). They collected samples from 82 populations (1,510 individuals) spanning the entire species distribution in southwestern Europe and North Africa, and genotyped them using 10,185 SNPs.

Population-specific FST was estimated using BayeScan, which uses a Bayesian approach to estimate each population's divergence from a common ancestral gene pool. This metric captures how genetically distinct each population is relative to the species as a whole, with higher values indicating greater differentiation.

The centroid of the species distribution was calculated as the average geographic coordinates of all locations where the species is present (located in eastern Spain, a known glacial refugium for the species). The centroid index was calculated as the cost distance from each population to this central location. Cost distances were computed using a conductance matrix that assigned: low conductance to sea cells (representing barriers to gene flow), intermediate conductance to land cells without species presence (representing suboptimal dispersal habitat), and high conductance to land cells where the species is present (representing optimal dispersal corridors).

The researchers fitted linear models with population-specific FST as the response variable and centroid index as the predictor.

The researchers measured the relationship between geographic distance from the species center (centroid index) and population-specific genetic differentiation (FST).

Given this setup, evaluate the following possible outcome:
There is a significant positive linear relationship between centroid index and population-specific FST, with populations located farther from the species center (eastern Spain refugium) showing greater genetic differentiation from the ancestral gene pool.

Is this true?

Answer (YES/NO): YES